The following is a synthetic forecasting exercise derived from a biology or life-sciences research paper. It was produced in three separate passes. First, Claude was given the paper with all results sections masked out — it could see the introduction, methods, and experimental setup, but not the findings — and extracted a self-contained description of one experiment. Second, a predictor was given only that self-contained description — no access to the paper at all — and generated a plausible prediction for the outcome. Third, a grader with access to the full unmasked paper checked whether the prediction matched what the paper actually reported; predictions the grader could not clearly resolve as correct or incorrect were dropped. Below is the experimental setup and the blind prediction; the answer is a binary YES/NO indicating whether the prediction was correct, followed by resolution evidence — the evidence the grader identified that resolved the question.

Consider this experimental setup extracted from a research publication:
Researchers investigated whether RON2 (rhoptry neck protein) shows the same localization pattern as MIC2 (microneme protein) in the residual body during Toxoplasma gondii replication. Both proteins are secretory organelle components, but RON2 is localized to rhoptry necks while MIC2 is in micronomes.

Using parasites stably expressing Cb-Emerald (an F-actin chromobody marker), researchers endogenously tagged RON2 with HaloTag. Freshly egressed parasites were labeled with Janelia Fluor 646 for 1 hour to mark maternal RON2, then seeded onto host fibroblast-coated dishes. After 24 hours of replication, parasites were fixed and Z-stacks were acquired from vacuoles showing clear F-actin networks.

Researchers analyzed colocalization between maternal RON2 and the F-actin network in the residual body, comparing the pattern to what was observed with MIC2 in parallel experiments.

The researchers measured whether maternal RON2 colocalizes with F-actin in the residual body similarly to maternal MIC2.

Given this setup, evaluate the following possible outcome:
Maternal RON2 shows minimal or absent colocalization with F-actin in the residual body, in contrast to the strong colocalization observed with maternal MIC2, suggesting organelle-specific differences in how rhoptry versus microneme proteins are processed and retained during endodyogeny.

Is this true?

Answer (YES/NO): YES